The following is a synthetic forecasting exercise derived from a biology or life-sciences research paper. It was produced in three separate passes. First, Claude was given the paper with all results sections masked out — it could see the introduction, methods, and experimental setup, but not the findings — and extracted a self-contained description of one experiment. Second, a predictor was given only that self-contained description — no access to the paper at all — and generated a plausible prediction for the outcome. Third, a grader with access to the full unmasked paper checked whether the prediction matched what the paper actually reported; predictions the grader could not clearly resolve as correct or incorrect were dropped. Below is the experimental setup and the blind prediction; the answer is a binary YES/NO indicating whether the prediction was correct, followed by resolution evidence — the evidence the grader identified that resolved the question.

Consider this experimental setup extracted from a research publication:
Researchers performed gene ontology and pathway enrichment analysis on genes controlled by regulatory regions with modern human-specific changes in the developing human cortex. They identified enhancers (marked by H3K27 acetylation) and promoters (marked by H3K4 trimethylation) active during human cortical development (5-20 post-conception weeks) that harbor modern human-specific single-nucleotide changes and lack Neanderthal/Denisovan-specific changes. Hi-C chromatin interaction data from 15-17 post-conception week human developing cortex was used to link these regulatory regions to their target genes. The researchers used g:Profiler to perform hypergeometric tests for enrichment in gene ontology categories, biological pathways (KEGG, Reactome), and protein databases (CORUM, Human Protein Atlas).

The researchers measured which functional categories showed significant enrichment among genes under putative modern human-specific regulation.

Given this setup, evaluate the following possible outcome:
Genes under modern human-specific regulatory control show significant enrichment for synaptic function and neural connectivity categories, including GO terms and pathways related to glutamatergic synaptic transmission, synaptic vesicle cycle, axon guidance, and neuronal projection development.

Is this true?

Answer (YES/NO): NO